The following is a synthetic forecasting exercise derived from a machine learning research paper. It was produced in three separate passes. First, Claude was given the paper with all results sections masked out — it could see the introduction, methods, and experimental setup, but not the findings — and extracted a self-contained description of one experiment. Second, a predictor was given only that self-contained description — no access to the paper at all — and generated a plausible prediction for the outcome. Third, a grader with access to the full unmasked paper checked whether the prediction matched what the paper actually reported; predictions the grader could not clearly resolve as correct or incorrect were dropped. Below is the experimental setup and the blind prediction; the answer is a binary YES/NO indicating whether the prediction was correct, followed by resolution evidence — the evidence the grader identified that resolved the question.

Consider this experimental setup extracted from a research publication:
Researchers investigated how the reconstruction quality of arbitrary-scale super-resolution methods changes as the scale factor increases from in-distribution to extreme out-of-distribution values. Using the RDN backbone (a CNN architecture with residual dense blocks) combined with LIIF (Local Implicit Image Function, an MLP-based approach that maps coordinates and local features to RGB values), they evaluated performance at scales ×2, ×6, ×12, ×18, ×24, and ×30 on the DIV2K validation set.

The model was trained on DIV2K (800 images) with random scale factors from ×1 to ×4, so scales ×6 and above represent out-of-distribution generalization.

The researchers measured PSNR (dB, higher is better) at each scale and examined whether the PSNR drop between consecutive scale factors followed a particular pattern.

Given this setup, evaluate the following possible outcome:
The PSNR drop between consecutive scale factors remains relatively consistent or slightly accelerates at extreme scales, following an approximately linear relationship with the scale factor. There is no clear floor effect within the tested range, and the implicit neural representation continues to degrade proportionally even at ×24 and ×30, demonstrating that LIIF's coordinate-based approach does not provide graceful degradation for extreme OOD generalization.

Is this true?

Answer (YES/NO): NO